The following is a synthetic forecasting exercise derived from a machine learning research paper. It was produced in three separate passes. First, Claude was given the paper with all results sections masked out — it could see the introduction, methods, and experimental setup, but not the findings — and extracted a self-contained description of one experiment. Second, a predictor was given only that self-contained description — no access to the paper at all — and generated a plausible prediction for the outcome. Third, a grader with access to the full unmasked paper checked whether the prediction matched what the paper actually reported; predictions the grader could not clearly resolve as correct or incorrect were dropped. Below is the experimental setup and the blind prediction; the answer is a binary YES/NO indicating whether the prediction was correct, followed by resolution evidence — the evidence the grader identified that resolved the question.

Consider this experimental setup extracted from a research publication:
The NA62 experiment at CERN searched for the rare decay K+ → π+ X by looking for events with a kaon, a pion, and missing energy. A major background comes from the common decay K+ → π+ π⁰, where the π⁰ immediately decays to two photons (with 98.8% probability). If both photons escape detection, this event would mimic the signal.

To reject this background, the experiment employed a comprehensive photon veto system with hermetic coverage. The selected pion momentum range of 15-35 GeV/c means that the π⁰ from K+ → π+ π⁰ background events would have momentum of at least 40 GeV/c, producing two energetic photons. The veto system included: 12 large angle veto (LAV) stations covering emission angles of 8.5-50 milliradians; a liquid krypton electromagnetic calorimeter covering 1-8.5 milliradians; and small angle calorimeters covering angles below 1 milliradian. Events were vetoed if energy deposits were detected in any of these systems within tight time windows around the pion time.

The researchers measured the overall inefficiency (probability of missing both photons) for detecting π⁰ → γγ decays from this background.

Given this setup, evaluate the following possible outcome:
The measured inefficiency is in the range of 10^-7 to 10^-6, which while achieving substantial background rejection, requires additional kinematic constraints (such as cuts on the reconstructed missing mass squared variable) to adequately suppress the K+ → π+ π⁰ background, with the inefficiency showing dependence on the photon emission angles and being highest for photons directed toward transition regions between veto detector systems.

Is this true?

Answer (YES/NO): NO